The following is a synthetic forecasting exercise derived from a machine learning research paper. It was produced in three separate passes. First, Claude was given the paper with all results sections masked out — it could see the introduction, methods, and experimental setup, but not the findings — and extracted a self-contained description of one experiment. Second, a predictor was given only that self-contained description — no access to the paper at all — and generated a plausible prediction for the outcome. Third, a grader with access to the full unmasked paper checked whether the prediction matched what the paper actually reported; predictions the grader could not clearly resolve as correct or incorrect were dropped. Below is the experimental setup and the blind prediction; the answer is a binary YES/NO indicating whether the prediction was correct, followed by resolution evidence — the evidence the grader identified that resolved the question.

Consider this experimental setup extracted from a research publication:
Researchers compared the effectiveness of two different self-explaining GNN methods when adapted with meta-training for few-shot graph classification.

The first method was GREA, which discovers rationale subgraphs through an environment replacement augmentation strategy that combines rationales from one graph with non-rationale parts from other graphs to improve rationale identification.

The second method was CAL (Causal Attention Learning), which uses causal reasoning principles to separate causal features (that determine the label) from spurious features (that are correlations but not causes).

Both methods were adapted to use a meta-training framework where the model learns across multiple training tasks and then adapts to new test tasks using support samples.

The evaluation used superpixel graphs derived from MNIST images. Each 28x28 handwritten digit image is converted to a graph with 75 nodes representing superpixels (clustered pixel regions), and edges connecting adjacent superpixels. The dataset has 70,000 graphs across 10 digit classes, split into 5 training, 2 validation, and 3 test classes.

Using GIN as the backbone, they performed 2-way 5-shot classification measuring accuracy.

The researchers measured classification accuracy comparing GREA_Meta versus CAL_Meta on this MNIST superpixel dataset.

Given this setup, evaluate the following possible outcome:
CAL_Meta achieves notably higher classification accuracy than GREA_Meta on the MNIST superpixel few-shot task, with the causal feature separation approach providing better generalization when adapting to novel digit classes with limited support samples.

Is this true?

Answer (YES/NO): NO